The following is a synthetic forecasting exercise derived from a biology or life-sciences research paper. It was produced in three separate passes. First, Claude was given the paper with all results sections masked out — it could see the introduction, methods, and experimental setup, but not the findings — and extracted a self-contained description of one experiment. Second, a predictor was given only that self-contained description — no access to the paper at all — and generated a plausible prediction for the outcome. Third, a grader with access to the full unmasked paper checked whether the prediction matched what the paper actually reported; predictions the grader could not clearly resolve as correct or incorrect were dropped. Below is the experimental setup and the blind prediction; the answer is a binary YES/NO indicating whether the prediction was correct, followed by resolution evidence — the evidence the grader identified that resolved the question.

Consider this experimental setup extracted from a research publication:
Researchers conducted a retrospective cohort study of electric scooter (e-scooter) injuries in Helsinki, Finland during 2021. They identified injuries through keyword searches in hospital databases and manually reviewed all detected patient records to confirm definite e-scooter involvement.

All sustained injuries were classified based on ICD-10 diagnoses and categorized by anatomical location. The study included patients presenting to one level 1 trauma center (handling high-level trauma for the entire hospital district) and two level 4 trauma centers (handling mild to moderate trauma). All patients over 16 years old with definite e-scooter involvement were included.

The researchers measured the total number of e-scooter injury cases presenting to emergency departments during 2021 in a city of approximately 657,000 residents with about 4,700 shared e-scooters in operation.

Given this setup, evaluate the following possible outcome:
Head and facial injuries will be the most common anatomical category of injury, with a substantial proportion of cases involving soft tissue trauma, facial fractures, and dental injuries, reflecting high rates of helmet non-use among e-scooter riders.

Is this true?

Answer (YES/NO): YES